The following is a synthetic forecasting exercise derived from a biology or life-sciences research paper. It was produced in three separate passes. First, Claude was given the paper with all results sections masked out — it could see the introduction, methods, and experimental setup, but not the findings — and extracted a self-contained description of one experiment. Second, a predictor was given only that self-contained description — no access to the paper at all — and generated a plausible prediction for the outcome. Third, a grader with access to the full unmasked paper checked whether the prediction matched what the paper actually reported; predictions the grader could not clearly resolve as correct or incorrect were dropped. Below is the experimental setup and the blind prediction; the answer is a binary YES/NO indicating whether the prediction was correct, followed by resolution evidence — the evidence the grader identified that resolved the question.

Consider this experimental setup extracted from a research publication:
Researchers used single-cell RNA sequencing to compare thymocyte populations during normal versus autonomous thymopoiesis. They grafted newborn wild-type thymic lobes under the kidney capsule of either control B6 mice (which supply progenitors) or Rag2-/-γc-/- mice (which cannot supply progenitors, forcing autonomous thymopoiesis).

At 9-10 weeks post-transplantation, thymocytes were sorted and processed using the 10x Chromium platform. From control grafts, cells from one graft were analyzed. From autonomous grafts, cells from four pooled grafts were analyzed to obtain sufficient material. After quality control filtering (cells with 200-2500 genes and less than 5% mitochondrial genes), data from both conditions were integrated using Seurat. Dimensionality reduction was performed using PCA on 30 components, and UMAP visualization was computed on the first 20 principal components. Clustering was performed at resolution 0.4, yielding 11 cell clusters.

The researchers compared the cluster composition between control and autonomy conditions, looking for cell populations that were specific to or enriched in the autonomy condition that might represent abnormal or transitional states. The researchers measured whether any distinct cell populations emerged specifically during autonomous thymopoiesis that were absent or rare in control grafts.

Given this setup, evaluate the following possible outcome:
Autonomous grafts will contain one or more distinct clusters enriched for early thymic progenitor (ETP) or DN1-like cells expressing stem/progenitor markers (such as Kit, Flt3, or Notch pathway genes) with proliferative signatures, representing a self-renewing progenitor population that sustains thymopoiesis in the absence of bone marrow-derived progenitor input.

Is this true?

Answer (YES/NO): NO